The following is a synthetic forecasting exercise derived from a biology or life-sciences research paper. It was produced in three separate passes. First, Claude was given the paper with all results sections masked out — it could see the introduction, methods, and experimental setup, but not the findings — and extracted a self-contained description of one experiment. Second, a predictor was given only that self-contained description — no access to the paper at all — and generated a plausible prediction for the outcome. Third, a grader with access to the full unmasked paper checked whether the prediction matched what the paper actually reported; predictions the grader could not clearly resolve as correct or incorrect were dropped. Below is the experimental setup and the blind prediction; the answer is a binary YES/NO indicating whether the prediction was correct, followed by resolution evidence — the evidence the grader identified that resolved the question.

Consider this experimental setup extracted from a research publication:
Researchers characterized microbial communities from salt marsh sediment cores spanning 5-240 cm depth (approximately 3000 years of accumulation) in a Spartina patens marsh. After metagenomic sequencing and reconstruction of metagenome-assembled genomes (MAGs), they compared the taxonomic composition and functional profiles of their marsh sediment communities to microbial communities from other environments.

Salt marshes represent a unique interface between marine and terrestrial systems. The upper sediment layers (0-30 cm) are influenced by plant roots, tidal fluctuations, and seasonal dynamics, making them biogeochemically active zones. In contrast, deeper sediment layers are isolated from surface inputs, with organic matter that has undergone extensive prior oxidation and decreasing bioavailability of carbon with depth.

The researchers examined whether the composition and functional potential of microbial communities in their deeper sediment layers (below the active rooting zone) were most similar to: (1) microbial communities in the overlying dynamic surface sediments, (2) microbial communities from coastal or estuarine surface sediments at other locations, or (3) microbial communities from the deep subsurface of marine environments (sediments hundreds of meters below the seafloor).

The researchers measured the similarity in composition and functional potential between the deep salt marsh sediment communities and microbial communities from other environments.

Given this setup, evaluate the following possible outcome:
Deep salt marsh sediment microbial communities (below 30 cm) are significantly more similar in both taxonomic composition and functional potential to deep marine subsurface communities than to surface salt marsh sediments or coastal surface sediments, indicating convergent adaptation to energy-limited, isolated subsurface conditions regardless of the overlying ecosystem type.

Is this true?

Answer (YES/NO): YES